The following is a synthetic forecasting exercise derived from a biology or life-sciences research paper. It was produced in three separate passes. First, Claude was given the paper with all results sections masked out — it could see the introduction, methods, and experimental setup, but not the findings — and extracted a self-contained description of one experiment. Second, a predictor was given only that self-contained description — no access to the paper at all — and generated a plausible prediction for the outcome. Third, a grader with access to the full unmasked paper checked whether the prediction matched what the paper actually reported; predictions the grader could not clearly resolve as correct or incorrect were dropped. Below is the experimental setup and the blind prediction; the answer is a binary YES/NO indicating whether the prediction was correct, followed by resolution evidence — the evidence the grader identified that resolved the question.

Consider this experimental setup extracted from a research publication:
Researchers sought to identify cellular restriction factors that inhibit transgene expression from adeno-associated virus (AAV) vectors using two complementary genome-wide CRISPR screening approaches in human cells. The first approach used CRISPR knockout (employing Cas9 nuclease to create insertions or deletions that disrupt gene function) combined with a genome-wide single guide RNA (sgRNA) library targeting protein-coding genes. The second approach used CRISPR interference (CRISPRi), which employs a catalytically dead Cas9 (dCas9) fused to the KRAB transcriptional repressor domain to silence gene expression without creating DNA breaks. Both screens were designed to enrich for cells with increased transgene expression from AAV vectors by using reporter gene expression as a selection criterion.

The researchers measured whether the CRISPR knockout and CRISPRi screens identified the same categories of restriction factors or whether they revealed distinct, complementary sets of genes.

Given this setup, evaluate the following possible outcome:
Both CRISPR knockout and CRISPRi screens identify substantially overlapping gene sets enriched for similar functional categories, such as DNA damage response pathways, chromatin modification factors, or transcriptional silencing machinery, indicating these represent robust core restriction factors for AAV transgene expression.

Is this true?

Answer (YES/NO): YES